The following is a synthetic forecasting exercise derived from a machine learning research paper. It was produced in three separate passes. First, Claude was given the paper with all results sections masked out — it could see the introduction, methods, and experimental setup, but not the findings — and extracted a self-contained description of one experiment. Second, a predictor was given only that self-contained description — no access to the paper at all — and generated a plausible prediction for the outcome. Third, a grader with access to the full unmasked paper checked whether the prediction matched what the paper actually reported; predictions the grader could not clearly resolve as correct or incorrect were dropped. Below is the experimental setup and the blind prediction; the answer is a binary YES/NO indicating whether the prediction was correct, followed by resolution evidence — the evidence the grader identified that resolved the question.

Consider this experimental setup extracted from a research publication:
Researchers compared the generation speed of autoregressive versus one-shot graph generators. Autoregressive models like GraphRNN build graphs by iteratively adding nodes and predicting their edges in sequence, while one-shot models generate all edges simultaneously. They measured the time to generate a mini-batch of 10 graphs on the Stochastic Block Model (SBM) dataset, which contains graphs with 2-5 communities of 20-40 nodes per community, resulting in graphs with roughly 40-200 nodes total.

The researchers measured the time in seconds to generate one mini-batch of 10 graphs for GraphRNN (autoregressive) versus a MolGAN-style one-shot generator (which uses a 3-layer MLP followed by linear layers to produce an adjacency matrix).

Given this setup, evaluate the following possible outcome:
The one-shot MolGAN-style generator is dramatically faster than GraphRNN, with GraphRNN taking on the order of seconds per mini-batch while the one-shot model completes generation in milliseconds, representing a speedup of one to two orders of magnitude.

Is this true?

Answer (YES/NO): NO